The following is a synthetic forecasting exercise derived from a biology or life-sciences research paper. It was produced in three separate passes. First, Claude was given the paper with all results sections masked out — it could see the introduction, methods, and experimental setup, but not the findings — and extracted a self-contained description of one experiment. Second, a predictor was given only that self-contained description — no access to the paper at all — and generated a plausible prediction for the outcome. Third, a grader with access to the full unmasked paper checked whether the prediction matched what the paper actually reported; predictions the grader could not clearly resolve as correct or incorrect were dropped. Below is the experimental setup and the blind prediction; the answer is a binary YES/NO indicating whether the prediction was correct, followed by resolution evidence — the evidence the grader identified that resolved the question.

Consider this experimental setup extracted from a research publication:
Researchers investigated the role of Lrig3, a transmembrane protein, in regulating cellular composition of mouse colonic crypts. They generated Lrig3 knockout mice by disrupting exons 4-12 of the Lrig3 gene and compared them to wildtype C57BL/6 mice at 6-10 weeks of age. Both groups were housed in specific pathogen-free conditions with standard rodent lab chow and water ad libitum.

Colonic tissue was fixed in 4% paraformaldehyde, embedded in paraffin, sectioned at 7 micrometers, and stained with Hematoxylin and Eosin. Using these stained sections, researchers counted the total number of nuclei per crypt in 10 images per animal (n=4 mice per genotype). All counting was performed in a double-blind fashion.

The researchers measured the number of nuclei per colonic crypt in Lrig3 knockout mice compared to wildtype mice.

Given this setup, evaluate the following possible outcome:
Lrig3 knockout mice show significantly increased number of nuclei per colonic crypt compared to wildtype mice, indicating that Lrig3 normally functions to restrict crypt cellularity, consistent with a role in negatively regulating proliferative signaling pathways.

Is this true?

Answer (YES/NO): YES